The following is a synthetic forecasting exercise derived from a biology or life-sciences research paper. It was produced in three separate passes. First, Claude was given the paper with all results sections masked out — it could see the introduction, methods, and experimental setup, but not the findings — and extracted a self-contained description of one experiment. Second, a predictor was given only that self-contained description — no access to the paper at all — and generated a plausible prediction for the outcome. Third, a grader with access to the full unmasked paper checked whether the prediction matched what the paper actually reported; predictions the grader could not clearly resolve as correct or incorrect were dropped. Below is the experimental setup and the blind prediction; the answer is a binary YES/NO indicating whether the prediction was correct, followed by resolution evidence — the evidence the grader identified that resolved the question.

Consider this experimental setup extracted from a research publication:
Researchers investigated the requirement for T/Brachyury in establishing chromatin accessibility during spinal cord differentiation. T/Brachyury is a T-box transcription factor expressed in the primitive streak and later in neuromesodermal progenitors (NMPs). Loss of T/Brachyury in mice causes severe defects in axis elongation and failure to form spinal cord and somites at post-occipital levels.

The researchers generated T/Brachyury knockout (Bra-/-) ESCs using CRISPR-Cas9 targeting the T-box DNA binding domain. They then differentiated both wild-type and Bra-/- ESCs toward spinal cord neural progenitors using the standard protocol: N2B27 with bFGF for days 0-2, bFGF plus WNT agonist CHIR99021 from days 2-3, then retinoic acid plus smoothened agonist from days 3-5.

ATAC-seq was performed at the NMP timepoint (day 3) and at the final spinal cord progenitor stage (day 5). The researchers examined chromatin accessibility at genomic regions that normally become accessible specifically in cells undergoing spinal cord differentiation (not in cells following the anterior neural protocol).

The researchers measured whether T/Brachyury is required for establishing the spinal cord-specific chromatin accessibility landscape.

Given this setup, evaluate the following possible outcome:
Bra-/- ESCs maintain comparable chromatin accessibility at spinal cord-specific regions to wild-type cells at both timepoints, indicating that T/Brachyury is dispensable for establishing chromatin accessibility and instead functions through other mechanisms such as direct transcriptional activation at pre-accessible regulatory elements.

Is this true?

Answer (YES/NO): NO